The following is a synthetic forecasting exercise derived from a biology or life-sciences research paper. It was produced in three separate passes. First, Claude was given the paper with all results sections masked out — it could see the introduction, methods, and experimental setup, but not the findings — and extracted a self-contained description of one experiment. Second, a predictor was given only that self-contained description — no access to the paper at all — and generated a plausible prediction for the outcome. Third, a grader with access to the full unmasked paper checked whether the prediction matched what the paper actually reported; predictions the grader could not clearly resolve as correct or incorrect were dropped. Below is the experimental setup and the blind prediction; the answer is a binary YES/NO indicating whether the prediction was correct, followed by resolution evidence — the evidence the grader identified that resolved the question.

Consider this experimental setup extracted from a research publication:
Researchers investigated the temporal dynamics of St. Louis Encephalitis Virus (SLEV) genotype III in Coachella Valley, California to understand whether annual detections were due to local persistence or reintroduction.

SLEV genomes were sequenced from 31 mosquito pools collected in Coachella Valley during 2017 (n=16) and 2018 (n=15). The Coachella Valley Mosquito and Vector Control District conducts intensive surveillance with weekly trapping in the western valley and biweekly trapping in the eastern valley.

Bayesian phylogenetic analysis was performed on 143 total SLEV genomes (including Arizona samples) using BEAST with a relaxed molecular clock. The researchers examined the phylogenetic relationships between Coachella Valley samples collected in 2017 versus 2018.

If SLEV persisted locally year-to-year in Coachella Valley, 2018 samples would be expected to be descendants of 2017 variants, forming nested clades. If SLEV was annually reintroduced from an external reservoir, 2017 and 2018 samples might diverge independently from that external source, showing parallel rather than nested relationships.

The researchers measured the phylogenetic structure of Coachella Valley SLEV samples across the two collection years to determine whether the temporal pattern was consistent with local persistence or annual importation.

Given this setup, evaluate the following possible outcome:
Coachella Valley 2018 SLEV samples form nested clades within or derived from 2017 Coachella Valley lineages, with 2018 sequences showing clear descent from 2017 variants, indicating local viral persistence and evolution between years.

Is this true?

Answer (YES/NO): NO